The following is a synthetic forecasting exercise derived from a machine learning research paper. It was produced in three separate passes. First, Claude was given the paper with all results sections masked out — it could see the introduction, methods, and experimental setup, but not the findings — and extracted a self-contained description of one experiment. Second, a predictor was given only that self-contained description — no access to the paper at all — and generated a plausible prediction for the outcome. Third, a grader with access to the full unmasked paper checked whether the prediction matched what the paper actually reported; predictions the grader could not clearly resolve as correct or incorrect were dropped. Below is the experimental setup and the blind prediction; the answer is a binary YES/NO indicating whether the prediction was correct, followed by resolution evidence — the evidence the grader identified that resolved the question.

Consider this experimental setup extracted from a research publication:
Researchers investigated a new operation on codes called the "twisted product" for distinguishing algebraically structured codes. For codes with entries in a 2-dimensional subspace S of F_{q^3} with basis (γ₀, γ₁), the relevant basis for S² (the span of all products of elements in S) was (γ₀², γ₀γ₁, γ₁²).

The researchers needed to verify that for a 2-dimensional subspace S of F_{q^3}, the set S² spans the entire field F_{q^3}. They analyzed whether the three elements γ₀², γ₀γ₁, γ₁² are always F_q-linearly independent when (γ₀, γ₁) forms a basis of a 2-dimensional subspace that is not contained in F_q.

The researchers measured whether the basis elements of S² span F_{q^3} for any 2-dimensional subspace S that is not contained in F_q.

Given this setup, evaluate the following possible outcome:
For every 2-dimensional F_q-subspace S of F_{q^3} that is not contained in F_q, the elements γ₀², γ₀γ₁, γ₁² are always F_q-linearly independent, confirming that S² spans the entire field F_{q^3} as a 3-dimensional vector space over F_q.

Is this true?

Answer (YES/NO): YES